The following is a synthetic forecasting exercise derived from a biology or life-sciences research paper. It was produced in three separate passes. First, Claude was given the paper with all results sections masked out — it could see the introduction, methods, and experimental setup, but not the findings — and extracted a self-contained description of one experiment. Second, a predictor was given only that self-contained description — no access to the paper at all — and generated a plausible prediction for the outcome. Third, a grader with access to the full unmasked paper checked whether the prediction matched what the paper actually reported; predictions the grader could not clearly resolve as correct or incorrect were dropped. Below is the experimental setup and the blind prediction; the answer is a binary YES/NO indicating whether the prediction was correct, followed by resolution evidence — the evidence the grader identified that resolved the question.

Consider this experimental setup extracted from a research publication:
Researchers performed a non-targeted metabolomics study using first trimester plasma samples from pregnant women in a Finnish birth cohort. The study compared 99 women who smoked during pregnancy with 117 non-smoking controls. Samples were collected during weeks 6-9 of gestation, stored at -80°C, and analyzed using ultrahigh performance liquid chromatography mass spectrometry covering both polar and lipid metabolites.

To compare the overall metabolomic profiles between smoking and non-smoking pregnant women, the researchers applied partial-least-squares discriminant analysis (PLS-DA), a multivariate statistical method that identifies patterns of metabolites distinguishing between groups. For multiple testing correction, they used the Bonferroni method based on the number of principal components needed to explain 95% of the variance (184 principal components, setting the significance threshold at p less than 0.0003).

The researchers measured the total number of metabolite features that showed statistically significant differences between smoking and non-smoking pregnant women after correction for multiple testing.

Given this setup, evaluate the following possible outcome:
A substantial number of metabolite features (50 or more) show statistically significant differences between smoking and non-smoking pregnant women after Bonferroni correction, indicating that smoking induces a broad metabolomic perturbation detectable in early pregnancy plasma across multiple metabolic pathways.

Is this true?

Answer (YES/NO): YES